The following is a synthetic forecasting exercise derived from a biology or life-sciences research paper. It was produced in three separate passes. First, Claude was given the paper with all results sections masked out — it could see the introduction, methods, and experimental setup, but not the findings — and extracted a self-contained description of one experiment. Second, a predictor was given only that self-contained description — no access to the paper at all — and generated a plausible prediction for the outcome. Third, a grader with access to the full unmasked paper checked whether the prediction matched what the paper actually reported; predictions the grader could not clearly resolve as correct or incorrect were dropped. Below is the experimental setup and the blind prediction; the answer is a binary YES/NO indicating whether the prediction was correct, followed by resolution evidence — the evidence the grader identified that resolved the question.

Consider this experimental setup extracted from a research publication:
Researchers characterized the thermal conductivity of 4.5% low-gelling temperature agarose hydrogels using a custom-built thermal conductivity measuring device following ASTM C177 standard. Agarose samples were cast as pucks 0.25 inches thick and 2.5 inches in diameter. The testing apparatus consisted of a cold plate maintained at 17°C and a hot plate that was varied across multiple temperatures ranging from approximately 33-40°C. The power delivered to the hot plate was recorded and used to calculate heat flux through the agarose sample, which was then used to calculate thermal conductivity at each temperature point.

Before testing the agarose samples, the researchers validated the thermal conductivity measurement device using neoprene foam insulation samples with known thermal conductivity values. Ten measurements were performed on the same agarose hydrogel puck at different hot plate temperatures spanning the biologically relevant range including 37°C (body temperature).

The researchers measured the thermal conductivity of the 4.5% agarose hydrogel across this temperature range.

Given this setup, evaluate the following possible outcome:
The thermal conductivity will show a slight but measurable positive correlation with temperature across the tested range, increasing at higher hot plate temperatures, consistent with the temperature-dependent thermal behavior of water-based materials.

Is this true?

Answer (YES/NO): NO